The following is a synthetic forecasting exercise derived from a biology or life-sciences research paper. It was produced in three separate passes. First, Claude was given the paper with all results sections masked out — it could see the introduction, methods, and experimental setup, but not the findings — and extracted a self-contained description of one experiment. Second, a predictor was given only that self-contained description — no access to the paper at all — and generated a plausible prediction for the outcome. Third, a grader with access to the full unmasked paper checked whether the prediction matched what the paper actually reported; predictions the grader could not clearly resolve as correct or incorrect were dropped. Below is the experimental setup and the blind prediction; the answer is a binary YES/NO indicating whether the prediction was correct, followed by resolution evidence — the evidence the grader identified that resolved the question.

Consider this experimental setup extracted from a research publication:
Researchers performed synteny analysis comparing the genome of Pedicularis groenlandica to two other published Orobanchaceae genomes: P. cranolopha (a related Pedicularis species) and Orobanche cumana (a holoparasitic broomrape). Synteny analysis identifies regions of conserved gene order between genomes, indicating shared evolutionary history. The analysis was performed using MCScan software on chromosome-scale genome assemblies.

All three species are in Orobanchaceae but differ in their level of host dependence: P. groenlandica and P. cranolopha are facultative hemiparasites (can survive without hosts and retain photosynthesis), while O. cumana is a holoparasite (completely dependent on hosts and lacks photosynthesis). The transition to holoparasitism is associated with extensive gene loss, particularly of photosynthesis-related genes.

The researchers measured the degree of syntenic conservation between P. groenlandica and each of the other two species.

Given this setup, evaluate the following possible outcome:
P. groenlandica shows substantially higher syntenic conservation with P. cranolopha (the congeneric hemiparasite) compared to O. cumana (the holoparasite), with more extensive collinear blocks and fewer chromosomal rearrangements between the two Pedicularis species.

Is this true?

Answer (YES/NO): YES